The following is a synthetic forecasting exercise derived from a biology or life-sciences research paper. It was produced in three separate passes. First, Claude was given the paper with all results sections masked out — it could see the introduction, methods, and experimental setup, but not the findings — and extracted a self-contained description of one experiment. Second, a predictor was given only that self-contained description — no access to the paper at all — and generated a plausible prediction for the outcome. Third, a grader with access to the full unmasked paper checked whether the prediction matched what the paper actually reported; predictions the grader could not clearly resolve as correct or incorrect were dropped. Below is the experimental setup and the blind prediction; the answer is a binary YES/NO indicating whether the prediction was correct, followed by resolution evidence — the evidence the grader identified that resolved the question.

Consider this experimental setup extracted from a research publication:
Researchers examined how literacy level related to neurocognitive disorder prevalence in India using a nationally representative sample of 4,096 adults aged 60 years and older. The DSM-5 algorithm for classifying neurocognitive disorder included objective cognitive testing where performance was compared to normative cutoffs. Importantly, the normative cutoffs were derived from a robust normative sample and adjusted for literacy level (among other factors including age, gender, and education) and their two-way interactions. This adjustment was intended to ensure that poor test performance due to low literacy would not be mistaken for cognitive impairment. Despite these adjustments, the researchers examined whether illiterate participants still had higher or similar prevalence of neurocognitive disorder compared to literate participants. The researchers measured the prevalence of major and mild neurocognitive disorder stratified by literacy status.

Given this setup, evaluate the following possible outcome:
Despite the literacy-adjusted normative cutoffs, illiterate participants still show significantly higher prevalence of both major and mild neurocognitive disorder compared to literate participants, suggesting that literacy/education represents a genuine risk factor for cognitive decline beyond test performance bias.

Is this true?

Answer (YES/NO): NO